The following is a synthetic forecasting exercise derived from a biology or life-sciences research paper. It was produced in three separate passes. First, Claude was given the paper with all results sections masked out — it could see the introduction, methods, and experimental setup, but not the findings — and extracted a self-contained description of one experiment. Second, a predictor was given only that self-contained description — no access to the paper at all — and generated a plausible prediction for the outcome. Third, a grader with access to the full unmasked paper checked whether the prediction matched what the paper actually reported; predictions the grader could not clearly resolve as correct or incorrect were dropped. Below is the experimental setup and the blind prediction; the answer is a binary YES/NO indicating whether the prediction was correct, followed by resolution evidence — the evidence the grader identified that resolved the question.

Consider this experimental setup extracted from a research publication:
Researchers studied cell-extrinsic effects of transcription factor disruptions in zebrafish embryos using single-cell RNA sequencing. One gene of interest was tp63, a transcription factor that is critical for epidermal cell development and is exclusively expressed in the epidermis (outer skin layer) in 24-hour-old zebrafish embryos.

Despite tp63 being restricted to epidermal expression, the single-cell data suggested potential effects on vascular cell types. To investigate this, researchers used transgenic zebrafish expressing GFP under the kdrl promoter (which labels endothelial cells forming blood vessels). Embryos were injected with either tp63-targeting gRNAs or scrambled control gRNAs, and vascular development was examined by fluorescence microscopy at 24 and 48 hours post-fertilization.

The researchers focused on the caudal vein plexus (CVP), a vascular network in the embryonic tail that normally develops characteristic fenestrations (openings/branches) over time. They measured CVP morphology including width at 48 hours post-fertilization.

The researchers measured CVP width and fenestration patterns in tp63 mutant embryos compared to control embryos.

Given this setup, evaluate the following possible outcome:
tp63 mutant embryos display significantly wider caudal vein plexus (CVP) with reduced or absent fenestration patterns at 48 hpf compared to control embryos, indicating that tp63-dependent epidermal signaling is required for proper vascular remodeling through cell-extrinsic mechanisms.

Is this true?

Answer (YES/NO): NO